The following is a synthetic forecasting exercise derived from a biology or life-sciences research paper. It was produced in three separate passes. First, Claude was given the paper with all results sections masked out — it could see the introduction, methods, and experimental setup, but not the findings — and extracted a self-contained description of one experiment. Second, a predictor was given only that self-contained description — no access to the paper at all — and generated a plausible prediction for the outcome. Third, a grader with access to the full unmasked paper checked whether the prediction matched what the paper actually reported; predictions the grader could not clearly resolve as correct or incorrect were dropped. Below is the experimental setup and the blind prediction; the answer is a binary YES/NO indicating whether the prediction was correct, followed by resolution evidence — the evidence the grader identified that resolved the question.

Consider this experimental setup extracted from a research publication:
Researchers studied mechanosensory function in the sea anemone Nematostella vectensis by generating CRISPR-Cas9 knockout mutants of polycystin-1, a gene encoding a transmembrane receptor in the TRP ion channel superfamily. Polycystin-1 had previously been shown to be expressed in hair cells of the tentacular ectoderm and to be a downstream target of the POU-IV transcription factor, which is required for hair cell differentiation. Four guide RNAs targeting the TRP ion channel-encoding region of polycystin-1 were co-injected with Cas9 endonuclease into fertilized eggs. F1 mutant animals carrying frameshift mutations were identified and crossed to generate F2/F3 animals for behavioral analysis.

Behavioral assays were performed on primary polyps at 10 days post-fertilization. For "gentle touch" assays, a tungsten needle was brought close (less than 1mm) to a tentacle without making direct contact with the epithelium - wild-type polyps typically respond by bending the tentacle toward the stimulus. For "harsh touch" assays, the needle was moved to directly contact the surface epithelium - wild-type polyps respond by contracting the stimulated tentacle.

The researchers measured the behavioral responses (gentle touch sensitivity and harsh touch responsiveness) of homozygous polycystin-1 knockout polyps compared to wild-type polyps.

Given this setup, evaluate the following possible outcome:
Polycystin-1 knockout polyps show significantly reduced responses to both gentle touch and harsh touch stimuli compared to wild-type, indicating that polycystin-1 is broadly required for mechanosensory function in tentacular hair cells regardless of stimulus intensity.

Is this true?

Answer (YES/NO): NO